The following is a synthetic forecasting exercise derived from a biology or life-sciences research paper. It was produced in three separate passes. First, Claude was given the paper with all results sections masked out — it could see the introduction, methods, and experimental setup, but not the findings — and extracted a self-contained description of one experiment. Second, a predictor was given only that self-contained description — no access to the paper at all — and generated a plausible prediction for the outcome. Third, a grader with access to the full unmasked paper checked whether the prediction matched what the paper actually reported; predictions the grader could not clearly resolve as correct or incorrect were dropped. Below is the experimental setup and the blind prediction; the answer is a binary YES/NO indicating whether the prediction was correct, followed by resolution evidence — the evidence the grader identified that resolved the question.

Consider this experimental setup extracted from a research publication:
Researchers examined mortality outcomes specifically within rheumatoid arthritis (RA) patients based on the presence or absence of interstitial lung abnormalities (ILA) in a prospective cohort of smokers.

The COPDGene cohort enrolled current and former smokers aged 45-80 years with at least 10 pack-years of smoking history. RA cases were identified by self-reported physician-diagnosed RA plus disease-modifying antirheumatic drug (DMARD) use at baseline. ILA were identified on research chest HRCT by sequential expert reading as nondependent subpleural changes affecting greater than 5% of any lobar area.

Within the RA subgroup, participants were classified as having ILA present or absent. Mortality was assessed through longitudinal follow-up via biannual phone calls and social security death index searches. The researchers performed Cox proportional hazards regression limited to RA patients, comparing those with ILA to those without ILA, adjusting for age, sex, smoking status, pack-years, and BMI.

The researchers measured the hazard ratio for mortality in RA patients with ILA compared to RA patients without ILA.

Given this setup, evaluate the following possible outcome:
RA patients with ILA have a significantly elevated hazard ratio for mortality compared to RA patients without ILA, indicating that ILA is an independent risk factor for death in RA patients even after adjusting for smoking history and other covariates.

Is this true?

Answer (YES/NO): YES